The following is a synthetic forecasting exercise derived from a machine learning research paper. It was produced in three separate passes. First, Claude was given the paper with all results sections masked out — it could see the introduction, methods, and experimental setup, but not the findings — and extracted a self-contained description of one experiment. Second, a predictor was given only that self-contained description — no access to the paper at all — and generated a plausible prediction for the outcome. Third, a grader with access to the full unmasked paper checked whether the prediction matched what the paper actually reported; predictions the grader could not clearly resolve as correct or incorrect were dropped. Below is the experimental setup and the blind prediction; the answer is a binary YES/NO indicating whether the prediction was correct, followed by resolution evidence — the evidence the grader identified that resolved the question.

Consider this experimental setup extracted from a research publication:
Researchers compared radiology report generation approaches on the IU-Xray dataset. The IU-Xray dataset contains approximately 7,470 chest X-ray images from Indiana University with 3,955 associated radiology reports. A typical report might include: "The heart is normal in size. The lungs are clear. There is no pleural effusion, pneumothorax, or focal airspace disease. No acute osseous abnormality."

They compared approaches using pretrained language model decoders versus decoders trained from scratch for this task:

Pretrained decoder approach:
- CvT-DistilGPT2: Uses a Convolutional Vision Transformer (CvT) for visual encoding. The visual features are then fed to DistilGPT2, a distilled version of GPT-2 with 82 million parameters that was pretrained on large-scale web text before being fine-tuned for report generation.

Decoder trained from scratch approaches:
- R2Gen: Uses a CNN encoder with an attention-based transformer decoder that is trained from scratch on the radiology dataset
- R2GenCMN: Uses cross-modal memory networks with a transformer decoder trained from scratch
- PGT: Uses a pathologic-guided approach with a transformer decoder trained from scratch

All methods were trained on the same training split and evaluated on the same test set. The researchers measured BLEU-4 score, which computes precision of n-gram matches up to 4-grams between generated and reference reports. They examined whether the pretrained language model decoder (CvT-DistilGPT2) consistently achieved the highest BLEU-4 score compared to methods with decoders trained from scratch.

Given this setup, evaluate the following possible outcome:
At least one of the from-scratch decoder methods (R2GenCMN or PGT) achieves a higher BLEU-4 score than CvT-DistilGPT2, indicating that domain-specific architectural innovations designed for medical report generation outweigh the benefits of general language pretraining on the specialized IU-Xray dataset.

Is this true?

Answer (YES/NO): YES